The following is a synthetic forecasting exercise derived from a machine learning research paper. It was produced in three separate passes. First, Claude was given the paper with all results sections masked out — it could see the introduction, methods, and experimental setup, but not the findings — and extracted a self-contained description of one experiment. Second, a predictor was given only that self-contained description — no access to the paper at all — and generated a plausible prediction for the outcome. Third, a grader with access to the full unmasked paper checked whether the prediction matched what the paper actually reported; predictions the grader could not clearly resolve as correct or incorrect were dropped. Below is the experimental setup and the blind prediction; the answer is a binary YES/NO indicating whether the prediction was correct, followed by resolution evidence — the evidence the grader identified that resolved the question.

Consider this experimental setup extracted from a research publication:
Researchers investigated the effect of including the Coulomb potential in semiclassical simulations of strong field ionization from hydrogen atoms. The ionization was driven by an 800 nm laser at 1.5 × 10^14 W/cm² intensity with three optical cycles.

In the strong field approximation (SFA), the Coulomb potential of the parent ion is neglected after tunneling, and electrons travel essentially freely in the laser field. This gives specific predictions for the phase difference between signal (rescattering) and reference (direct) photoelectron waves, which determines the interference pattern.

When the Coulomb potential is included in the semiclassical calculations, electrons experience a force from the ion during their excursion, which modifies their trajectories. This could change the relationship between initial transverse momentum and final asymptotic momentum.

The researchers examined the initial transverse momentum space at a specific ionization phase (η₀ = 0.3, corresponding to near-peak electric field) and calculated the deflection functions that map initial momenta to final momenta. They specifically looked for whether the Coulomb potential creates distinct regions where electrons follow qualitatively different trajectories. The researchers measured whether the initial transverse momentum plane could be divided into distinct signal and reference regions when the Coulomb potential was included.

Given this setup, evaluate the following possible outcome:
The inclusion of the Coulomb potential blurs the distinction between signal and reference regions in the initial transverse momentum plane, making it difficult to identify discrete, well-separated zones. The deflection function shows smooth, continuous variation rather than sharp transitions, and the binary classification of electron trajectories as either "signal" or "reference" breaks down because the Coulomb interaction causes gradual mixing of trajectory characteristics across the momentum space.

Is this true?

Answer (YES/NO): NO